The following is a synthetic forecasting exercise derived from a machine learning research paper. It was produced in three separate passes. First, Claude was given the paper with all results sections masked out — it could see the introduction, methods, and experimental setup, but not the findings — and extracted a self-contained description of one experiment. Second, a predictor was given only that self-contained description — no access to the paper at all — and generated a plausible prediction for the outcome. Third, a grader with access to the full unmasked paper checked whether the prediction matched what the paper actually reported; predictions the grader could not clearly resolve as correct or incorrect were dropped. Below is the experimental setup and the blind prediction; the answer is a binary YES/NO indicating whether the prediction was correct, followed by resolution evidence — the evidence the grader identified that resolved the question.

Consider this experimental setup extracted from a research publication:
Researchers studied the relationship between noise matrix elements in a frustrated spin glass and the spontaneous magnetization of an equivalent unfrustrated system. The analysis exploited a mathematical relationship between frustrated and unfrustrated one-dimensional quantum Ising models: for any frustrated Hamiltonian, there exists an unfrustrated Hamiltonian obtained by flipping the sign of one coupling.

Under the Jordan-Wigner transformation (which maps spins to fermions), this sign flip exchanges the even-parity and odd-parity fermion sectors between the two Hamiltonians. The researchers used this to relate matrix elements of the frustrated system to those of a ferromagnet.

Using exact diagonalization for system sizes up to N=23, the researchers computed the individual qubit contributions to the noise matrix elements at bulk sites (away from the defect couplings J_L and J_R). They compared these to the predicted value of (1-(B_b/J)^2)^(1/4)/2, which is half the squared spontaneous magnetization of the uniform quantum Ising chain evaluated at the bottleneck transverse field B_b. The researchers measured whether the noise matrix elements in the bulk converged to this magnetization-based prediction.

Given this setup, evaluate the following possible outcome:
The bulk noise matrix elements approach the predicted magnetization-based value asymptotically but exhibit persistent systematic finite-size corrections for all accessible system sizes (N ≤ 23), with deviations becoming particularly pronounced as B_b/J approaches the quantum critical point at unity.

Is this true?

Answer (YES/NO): NO